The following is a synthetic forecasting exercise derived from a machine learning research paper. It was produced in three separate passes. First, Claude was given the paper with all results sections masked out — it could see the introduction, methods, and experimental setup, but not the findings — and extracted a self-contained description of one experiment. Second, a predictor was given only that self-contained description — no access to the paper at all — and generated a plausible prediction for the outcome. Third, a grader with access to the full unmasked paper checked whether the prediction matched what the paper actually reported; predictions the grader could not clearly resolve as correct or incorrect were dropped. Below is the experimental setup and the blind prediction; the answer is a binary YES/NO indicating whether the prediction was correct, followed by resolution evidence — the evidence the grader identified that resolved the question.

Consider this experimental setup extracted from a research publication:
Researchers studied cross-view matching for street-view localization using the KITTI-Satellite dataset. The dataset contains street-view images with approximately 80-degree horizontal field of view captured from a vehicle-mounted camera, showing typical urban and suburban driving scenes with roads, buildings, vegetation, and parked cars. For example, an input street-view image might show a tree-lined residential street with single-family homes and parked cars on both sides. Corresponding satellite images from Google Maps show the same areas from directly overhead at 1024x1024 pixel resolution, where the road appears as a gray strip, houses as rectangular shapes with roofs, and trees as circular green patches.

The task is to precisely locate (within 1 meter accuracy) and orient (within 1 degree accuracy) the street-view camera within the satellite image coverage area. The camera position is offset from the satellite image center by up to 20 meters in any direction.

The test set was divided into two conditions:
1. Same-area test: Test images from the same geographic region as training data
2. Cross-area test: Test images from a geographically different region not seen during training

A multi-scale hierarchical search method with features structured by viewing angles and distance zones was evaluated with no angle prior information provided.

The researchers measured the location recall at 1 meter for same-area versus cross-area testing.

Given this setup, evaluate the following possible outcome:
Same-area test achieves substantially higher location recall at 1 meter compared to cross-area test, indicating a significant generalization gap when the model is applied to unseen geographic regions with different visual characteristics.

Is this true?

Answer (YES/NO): YES